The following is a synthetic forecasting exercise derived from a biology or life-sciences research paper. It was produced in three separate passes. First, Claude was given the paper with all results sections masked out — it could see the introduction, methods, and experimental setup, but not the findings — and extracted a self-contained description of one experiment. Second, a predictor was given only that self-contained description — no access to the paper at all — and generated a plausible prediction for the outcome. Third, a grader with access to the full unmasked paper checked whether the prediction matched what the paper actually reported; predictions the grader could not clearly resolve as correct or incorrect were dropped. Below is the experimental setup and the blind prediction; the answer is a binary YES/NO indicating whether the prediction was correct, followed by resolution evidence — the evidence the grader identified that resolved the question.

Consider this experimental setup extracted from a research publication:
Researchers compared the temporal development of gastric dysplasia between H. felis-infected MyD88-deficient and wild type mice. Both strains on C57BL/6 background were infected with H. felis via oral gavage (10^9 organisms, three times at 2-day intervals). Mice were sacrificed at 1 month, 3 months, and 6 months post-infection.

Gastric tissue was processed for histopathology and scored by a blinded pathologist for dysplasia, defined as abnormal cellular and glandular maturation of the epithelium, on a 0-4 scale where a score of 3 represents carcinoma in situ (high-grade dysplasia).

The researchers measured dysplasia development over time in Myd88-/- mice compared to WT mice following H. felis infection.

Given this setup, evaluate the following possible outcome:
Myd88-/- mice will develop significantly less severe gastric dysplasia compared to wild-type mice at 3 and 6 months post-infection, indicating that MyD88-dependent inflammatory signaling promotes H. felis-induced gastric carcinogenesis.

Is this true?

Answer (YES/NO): NO